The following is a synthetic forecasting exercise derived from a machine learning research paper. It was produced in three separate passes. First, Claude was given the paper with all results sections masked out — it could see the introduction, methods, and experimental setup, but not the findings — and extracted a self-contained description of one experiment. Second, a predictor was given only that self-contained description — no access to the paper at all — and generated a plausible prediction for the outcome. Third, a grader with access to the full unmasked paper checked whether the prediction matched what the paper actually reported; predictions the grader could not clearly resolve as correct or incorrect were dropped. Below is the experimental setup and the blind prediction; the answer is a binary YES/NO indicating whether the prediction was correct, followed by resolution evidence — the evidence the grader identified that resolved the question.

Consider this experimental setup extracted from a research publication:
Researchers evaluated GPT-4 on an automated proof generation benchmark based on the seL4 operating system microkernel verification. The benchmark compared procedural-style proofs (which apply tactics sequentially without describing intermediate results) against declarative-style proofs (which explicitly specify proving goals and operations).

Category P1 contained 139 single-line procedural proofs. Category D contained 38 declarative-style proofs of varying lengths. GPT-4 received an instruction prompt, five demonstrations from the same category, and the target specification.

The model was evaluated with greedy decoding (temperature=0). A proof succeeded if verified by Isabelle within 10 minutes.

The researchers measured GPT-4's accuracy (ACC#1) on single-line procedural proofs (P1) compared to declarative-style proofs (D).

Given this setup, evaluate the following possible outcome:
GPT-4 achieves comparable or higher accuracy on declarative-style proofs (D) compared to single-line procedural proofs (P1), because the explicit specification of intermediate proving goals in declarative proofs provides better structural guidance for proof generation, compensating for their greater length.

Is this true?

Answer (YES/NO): NO